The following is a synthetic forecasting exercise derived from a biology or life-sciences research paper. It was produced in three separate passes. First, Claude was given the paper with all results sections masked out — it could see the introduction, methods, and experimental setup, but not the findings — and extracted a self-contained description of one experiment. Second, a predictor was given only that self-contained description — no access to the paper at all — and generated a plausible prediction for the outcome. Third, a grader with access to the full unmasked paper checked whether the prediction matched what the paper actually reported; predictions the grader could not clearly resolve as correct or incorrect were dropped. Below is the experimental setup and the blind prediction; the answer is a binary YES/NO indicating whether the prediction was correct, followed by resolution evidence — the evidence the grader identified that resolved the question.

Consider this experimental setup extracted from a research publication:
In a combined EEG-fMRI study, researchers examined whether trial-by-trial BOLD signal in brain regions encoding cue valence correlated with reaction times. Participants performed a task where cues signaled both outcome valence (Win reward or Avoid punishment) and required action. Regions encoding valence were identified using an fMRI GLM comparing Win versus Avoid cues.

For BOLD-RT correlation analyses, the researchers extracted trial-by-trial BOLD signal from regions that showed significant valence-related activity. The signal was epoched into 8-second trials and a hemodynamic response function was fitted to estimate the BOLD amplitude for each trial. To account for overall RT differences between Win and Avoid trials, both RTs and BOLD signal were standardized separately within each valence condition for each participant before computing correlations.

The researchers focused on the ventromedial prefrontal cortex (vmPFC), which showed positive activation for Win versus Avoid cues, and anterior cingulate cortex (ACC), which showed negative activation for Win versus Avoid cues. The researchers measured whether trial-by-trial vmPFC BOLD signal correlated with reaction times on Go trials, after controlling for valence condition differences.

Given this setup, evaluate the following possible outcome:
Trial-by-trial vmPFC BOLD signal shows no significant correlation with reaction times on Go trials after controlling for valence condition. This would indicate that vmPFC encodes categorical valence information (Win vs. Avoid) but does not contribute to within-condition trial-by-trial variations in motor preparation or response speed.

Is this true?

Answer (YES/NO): NO